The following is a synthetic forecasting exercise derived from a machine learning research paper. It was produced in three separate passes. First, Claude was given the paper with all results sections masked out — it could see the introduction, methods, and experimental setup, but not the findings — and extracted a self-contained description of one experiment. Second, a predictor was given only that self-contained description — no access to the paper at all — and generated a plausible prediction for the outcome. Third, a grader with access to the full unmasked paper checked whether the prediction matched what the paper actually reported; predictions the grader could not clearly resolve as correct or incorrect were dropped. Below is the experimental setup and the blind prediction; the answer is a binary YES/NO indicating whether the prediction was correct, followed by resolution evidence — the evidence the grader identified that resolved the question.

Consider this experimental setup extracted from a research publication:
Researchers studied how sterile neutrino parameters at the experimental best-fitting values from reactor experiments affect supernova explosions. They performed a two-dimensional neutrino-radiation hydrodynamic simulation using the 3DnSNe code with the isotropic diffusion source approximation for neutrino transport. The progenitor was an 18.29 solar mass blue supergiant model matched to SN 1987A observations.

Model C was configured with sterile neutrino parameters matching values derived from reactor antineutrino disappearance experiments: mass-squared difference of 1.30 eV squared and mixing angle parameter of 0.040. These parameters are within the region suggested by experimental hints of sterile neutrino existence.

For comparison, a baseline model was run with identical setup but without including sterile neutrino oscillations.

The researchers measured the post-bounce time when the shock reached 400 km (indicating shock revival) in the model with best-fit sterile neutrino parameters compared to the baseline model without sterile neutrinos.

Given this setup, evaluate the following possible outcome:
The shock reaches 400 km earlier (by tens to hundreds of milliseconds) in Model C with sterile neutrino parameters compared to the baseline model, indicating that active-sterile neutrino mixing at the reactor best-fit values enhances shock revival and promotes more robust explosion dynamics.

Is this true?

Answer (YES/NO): NO